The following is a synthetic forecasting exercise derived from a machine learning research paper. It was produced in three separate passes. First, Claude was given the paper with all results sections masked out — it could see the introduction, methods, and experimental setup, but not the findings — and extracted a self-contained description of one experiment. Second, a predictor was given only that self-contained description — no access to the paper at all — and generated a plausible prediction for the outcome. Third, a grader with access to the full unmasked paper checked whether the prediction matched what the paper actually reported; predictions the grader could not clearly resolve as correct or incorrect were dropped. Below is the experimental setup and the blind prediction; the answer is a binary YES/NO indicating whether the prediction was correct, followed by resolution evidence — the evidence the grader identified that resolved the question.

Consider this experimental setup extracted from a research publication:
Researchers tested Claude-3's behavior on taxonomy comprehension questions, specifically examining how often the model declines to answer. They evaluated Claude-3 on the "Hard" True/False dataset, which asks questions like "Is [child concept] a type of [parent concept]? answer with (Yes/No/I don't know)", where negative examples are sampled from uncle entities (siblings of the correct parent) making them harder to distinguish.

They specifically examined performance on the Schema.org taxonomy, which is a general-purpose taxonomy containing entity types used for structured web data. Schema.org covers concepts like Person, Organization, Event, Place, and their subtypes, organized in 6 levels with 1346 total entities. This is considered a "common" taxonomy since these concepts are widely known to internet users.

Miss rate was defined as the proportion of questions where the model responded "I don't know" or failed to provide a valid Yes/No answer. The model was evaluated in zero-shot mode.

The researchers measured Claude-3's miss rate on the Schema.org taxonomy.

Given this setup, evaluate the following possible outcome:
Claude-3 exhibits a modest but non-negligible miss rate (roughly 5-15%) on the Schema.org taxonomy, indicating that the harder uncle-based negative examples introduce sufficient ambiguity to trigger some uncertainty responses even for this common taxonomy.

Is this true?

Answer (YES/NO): NO